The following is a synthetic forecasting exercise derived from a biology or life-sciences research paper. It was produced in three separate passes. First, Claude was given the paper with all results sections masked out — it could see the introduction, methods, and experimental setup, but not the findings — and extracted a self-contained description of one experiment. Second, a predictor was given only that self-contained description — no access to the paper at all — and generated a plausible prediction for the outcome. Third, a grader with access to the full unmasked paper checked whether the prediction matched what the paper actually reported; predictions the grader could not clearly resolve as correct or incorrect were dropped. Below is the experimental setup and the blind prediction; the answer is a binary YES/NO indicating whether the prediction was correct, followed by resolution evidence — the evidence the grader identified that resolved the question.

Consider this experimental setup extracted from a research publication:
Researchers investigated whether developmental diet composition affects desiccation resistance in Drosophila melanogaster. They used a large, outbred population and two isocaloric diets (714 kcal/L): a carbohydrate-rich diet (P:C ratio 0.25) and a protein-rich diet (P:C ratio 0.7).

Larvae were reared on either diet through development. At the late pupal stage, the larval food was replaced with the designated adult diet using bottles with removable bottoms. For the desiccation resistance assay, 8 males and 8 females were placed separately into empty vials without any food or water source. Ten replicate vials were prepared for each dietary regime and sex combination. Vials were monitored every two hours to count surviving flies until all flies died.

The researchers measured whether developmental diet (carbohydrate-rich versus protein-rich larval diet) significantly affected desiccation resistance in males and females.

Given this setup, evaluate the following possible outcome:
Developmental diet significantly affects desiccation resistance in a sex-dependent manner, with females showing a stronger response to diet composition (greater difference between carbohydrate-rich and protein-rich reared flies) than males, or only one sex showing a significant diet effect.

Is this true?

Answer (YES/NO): NO